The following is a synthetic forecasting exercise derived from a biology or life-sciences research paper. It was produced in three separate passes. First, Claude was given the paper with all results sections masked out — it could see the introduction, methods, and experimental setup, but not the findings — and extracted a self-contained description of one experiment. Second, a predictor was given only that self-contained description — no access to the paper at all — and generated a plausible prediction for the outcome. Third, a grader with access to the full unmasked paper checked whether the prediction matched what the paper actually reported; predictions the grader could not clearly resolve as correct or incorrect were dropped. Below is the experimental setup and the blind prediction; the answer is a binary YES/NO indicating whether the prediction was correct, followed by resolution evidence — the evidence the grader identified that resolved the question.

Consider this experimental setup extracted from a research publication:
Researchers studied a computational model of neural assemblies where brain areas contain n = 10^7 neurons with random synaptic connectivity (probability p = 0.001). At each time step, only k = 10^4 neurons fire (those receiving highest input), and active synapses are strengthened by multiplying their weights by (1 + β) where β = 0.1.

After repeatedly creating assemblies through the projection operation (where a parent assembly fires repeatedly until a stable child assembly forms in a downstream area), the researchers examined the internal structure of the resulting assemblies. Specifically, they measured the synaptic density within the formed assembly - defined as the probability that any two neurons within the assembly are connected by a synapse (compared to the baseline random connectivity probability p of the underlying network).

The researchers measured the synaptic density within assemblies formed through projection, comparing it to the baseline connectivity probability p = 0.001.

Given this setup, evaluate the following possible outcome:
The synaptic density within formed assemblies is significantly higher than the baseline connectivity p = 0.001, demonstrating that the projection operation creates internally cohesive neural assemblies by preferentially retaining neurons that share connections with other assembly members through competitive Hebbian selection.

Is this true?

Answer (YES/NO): YES